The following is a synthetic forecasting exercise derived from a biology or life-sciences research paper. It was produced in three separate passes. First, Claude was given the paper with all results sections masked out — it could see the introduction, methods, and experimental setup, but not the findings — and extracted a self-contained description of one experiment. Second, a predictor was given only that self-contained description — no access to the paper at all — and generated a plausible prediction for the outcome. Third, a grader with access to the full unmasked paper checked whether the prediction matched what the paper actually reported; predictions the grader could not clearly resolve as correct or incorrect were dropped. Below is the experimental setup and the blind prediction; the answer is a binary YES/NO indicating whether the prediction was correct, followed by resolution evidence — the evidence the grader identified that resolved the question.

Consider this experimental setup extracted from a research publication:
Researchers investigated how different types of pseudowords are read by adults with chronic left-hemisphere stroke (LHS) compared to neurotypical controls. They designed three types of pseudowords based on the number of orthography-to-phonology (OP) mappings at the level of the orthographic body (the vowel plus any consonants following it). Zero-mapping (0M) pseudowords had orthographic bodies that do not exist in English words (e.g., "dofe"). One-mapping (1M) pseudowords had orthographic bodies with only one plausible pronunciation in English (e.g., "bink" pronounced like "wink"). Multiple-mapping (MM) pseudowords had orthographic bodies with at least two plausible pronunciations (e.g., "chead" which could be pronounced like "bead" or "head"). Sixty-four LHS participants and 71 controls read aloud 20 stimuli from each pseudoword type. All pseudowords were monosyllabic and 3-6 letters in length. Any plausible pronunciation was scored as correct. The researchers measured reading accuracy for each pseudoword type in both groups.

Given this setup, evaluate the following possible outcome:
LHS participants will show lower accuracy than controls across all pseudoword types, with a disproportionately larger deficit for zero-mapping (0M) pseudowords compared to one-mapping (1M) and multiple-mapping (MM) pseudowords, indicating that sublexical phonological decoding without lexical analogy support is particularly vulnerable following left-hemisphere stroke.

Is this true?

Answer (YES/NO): NO